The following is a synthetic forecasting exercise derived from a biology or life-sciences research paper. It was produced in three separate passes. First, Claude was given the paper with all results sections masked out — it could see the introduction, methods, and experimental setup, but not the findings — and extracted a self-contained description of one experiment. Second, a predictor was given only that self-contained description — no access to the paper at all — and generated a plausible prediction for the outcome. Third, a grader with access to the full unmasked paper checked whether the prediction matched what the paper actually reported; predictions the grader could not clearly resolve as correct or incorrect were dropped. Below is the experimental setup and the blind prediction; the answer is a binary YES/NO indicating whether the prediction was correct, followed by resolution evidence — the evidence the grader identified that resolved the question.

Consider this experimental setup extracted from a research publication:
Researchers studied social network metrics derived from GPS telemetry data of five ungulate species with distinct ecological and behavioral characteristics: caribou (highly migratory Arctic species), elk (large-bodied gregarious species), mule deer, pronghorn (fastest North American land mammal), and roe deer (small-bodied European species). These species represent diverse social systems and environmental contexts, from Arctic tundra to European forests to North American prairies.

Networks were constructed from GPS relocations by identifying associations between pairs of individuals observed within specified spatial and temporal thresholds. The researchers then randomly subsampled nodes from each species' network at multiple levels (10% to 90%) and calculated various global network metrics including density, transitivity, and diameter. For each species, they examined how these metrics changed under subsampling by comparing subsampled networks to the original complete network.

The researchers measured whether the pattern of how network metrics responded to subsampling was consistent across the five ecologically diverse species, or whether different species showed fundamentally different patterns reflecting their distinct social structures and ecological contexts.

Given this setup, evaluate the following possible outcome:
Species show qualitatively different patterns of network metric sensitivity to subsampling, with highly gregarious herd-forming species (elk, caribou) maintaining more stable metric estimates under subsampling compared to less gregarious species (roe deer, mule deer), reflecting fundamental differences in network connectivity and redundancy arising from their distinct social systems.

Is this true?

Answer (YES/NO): NO